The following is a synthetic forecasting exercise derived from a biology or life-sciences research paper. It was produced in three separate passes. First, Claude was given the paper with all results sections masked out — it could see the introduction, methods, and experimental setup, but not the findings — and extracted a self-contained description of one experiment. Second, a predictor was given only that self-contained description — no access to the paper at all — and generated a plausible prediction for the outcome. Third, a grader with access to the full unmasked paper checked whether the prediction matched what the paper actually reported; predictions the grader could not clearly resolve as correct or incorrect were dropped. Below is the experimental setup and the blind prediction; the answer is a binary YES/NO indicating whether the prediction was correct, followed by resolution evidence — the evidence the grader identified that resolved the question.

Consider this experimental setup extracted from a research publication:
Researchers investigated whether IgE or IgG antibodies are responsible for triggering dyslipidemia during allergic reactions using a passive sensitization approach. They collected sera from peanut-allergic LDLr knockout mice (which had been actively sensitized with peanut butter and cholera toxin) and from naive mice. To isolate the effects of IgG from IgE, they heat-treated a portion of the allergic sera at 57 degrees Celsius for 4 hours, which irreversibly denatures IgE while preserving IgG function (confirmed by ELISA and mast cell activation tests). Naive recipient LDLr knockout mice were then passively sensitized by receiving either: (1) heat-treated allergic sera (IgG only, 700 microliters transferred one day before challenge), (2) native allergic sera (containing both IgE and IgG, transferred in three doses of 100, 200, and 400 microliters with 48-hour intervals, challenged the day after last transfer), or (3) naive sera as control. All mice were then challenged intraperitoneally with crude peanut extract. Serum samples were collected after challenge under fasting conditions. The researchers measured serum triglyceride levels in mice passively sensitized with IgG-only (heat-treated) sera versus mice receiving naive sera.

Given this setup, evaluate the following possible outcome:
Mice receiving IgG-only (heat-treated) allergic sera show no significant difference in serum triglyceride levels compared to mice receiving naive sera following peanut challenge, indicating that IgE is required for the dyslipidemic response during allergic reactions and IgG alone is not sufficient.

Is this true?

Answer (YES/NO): NO